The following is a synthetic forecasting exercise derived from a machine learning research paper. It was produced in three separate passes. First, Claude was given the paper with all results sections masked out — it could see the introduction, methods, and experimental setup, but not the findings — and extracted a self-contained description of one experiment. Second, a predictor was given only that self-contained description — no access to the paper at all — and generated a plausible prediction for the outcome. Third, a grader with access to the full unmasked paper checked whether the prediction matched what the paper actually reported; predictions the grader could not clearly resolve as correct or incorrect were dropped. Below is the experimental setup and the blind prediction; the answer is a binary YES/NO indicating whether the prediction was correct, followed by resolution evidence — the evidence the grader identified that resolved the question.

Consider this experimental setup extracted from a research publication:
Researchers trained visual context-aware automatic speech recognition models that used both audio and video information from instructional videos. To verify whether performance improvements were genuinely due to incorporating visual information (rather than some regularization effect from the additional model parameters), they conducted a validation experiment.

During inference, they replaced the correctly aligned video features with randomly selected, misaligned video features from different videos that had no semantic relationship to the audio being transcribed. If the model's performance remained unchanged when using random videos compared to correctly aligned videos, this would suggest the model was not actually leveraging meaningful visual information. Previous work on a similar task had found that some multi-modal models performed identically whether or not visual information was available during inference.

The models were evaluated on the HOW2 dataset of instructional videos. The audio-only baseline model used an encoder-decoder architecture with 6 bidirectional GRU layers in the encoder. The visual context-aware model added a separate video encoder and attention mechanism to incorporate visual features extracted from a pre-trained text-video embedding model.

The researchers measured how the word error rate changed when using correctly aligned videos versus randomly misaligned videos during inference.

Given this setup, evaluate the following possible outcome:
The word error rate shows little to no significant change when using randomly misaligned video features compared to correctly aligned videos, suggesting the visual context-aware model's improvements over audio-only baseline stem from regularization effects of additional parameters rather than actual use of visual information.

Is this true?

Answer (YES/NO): NO